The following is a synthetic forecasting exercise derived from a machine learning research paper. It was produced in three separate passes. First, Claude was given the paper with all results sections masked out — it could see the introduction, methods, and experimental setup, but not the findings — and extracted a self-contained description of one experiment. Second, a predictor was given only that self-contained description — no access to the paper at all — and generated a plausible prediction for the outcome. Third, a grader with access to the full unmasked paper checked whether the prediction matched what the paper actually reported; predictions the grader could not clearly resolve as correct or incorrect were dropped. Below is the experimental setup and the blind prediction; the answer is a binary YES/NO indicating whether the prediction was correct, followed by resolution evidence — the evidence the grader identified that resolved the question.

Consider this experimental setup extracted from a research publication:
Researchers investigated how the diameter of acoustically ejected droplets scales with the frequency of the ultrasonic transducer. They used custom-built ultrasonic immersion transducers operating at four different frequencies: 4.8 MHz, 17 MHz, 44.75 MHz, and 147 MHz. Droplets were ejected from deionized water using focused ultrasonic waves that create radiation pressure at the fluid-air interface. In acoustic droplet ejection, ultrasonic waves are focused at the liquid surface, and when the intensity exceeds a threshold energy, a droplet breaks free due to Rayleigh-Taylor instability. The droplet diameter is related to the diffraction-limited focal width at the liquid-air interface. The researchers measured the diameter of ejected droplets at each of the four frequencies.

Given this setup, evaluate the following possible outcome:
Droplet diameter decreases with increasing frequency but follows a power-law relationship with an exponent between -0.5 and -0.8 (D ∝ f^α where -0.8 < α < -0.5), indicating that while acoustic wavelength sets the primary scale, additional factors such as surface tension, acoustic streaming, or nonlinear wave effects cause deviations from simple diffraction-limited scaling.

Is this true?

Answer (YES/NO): NO